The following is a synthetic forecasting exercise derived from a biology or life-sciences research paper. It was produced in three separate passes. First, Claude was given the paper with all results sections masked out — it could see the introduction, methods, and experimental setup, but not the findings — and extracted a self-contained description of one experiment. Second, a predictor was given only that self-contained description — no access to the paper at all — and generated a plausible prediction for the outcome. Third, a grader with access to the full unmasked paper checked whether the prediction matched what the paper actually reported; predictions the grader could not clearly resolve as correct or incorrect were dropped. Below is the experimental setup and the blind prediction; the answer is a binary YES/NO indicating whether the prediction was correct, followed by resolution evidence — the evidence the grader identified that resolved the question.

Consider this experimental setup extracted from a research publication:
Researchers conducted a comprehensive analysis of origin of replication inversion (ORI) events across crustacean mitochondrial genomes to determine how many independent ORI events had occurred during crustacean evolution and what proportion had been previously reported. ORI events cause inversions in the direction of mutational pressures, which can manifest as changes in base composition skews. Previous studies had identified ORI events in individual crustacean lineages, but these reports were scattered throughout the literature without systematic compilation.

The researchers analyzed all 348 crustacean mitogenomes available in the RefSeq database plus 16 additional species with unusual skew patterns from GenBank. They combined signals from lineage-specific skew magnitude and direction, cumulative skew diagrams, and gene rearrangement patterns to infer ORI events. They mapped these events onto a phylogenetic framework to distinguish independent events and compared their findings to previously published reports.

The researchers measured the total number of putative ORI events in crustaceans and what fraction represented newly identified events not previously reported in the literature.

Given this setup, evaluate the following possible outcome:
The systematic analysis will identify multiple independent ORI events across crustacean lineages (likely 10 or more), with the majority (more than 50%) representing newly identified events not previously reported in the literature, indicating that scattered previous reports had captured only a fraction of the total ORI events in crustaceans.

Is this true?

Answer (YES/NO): YES